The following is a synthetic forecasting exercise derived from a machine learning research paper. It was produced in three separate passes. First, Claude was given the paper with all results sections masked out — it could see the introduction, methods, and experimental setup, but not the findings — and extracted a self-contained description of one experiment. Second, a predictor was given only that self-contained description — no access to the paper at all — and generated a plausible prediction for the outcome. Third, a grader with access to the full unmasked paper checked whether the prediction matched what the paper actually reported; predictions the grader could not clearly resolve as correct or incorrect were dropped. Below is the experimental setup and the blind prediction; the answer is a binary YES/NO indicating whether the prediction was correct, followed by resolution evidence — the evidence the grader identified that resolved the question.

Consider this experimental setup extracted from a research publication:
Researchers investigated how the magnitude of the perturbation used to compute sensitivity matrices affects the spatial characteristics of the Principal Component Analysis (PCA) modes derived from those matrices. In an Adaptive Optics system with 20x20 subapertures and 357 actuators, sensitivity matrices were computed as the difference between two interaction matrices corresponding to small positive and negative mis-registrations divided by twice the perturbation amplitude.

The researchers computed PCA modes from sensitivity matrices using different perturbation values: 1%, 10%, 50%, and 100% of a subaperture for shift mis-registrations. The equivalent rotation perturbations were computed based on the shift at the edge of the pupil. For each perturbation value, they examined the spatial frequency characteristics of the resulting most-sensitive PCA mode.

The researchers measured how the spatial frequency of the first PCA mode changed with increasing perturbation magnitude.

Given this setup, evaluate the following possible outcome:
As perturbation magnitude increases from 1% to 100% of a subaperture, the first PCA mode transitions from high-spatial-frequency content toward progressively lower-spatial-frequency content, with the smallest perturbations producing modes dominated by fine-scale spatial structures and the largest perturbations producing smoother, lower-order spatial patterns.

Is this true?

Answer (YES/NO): NO